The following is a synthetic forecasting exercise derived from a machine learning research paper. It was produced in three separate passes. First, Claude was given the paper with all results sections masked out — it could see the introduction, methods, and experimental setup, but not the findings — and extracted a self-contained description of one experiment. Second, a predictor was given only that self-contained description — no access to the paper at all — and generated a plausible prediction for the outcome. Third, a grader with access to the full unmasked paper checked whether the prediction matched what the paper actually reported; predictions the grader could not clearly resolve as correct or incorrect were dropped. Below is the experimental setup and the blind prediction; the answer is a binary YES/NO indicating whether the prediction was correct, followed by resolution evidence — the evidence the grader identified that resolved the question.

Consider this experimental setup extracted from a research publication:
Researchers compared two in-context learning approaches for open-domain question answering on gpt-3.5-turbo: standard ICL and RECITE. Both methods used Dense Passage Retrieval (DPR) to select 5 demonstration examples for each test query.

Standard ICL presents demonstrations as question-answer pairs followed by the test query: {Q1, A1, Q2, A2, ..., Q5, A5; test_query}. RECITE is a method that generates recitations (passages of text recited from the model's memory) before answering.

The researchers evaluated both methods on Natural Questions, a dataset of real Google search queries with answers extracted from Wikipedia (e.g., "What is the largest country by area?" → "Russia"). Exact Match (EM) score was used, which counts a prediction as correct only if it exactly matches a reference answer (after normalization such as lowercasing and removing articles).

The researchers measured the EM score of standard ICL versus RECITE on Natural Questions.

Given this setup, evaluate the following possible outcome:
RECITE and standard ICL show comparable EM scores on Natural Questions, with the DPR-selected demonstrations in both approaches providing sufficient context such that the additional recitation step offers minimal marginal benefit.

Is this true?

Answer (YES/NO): NO